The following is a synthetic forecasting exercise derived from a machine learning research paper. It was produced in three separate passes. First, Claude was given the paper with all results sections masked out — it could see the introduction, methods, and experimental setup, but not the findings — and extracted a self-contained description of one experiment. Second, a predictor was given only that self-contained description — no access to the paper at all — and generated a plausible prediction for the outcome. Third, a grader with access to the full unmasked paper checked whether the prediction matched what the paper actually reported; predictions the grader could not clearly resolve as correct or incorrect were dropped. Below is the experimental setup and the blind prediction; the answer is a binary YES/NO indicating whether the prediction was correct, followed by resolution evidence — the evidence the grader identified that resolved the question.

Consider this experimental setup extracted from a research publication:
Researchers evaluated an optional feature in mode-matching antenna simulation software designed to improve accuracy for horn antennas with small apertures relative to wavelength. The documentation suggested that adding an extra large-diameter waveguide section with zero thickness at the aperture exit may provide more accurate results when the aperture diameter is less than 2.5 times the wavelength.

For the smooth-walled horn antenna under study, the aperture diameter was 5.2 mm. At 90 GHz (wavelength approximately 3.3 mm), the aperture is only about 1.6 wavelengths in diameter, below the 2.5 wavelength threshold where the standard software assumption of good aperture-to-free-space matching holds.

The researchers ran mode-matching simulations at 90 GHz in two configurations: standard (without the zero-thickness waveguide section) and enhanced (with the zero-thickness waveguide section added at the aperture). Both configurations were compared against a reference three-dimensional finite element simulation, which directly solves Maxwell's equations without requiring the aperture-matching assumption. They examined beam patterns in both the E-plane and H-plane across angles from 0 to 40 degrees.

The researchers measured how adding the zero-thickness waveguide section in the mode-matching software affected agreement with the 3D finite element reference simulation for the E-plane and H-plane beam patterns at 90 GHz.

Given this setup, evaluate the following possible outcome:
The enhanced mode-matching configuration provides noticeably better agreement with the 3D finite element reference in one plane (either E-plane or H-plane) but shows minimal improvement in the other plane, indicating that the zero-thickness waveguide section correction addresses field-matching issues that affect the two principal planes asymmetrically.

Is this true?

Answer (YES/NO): NO